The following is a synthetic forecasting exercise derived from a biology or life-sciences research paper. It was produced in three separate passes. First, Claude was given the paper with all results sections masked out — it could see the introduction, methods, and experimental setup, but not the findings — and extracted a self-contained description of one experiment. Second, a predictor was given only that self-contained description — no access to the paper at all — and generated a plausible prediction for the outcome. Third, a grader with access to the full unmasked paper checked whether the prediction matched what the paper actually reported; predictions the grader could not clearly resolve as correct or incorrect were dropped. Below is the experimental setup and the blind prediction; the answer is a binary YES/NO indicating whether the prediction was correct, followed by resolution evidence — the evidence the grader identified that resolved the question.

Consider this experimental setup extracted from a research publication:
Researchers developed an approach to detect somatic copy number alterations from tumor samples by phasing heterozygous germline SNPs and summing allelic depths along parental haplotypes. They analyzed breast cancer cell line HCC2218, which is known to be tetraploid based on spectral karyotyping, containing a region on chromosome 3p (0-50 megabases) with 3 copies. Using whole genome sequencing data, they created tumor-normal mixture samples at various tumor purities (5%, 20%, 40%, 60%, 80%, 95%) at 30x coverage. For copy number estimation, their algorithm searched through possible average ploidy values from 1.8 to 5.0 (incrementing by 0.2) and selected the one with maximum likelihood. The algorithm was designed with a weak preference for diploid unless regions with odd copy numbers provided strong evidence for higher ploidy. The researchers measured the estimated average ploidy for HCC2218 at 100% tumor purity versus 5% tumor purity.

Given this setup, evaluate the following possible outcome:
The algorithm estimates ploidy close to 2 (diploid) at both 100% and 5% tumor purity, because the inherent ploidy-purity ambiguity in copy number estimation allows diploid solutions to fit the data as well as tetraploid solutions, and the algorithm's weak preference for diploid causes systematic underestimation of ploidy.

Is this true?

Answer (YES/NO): NO